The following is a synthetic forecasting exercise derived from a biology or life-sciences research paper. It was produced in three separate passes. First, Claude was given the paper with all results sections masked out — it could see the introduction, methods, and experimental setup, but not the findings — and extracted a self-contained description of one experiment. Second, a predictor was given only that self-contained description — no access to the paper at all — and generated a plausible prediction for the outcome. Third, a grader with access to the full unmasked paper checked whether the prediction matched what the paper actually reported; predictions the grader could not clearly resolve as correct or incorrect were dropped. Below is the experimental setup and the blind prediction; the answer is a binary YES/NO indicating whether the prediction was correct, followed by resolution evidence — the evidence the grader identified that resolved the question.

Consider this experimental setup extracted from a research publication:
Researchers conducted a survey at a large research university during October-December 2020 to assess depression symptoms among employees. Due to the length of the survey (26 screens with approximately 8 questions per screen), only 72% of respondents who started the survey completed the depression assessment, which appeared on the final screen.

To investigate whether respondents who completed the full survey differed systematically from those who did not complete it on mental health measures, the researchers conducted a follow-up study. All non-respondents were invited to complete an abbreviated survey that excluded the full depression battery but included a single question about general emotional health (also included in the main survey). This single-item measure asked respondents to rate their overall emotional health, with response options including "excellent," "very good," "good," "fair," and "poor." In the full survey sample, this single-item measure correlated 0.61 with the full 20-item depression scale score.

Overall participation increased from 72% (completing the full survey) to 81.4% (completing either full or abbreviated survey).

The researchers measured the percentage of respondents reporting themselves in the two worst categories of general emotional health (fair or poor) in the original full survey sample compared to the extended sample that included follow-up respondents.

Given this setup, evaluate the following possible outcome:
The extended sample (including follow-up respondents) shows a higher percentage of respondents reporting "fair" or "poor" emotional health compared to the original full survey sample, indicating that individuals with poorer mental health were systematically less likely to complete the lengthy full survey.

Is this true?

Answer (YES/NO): NO